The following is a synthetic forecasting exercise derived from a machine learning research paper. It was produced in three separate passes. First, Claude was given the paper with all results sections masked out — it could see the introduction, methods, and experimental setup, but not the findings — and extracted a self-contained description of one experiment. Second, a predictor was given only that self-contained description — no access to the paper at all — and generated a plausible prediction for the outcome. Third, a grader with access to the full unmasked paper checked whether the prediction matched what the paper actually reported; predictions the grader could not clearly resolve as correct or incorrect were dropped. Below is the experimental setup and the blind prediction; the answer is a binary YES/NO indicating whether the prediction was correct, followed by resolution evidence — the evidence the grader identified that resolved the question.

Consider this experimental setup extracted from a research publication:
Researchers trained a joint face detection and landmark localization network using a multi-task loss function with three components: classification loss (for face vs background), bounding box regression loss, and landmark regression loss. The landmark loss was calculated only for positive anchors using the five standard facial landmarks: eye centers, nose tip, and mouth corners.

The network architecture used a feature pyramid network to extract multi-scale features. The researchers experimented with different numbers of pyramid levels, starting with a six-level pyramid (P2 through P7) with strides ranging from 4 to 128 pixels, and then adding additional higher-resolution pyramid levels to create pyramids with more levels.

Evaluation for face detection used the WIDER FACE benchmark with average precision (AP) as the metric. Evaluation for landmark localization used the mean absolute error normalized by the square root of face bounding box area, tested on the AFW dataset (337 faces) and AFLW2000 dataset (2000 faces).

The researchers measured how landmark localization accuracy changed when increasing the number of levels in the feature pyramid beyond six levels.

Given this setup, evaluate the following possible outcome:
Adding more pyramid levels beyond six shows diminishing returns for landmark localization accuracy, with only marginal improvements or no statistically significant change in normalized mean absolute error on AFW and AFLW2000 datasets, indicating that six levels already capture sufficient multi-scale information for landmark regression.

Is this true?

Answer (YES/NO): NO